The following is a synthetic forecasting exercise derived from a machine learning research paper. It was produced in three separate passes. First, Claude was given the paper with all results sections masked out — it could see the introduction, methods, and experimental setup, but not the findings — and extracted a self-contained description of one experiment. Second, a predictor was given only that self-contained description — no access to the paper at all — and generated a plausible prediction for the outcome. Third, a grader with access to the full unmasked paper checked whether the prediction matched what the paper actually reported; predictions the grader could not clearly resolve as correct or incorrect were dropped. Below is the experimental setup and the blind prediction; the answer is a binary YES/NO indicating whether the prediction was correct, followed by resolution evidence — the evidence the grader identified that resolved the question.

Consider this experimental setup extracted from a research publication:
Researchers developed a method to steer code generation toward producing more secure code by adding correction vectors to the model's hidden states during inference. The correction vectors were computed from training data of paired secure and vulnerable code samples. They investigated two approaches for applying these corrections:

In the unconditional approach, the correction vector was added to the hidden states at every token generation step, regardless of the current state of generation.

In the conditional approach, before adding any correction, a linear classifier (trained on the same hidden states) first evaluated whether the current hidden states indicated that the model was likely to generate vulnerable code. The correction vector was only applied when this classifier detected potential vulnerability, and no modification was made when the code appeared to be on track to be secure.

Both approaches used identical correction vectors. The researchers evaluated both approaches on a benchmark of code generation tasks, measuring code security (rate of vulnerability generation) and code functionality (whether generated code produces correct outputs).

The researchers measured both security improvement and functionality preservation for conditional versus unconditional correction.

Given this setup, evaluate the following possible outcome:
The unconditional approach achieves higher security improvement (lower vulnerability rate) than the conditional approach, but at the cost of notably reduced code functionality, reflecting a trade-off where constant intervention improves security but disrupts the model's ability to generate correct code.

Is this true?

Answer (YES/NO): NO